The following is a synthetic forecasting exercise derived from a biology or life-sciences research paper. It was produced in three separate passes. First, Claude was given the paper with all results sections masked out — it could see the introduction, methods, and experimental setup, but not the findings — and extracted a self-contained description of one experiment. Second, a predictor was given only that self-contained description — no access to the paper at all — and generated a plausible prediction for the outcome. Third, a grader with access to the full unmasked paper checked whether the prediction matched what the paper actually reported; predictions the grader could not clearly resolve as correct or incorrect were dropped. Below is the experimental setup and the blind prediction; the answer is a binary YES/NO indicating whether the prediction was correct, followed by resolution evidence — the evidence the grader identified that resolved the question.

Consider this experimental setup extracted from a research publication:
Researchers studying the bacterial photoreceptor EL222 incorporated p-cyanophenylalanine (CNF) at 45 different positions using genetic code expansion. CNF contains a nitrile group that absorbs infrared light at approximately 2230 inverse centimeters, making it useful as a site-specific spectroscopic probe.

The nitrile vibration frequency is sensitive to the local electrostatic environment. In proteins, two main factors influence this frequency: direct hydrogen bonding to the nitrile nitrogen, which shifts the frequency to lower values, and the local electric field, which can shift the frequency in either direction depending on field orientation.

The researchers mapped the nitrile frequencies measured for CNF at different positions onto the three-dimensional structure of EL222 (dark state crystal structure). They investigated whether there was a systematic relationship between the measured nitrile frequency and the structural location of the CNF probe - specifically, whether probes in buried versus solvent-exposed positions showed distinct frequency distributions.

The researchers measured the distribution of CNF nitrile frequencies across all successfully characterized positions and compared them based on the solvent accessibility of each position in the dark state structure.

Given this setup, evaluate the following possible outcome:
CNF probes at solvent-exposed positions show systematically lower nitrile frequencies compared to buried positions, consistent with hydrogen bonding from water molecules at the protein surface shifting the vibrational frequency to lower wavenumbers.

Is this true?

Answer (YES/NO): NO